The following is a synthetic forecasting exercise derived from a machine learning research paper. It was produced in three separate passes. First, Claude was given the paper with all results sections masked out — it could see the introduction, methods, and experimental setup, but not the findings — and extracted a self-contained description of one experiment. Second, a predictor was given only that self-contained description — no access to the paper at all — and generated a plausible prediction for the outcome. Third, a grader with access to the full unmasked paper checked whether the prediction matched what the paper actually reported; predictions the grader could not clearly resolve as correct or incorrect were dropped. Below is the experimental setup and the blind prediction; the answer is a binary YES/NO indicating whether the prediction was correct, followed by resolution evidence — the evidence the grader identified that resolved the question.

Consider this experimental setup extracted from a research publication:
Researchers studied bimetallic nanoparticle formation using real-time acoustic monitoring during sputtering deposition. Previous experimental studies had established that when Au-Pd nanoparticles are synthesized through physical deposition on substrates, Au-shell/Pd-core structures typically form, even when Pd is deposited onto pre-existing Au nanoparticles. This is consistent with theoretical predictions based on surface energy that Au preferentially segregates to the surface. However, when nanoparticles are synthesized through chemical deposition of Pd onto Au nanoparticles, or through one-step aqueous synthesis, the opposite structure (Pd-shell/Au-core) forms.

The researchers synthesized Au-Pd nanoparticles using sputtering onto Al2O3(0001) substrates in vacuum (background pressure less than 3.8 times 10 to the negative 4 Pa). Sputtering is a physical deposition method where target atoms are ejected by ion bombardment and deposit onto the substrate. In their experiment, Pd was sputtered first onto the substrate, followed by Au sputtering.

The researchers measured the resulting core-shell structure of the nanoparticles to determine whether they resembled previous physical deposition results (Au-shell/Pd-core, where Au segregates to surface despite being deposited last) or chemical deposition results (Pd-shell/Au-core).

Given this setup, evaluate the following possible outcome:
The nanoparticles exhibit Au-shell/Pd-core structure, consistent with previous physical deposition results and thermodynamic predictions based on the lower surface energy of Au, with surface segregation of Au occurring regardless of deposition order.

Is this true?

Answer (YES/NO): YES